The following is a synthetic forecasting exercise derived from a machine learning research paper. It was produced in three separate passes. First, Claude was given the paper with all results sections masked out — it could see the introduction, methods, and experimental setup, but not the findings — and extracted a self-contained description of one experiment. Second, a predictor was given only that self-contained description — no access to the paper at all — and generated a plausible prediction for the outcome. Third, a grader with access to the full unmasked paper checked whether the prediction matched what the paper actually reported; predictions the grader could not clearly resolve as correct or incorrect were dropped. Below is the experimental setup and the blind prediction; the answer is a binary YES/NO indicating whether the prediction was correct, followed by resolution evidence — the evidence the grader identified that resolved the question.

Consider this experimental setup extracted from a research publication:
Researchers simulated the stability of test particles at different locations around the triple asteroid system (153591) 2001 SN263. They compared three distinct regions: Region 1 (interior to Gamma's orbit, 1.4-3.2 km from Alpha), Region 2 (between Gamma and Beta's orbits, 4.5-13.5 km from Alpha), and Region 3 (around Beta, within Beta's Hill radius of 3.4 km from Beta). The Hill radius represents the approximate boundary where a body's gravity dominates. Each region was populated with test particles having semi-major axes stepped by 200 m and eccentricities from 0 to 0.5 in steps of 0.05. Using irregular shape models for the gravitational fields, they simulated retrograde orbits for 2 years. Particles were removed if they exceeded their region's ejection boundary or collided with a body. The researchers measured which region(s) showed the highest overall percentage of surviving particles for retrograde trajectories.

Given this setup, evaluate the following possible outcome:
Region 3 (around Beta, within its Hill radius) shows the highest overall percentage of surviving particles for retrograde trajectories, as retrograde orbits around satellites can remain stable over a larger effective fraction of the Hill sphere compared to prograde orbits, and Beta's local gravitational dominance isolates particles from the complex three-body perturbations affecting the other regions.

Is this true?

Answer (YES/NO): NO